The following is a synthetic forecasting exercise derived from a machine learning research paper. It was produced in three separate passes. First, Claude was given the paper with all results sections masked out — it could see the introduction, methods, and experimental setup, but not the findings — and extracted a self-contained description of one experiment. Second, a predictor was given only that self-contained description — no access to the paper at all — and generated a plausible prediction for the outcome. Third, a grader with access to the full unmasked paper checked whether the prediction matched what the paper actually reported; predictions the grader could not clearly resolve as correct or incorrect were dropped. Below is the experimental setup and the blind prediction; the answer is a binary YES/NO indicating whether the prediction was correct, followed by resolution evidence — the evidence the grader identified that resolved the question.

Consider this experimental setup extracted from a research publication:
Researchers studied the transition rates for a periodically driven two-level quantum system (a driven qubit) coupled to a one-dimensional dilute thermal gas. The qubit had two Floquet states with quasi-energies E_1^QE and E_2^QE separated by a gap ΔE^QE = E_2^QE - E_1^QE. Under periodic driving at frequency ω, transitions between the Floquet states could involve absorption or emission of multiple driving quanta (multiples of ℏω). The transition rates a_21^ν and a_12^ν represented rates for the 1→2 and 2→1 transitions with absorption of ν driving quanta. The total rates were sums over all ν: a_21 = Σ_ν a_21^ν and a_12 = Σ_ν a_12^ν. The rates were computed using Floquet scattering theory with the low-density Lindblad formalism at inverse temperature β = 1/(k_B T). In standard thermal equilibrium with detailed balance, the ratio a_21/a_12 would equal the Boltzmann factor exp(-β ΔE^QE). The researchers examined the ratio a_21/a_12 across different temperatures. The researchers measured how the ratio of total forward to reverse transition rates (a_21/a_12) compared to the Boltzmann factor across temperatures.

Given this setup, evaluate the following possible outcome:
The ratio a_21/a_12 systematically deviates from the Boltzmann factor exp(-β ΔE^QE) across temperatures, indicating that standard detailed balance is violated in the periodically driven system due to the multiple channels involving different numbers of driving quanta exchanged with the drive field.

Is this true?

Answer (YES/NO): YES